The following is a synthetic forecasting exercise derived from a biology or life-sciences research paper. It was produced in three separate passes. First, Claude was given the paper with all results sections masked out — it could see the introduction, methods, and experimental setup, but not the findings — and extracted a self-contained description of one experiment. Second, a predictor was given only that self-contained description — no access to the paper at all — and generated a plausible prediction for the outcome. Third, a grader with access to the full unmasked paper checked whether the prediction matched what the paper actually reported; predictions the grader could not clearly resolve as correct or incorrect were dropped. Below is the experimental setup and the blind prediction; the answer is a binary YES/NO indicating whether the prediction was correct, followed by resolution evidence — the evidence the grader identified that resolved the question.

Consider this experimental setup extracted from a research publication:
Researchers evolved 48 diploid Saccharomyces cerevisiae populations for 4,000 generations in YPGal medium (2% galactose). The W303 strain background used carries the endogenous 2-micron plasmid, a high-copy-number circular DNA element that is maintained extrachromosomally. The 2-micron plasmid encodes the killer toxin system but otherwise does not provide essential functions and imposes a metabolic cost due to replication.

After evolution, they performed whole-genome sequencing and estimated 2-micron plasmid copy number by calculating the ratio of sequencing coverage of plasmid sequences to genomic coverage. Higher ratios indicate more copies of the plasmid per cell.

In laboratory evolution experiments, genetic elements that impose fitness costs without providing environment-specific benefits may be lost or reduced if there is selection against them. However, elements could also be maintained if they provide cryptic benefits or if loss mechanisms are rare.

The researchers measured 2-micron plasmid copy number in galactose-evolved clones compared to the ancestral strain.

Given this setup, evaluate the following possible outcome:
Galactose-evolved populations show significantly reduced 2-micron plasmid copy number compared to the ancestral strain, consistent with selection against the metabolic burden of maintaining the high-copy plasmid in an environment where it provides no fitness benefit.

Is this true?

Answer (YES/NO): YES